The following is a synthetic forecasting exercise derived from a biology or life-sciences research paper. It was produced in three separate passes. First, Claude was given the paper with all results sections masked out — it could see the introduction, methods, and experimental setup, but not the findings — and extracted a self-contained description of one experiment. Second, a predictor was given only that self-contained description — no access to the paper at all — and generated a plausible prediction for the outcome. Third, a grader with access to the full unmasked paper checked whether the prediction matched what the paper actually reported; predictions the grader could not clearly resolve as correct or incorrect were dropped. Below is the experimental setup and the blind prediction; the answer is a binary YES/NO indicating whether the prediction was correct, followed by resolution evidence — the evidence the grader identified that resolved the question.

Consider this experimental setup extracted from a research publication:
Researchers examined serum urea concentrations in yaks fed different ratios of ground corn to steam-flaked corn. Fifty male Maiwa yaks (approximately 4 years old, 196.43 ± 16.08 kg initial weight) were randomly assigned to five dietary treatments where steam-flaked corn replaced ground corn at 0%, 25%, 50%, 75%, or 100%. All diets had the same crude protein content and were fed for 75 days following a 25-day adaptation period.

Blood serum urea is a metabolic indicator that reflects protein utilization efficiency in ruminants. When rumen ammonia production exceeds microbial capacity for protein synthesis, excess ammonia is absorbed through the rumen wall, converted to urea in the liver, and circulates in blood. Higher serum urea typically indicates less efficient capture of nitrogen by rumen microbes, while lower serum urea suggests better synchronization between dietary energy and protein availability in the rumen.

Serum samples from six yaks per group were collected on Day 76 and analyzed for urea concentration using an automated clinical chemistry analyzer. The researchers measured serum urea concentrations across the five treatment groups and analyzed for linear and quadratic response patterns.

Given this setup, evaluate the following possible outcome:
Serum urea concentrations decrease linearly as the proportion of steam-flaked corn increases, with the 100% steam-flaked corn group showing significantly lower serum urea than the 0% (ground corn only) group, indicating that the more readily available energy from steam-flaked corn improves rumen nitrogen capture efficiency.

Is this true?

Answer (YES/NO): NO